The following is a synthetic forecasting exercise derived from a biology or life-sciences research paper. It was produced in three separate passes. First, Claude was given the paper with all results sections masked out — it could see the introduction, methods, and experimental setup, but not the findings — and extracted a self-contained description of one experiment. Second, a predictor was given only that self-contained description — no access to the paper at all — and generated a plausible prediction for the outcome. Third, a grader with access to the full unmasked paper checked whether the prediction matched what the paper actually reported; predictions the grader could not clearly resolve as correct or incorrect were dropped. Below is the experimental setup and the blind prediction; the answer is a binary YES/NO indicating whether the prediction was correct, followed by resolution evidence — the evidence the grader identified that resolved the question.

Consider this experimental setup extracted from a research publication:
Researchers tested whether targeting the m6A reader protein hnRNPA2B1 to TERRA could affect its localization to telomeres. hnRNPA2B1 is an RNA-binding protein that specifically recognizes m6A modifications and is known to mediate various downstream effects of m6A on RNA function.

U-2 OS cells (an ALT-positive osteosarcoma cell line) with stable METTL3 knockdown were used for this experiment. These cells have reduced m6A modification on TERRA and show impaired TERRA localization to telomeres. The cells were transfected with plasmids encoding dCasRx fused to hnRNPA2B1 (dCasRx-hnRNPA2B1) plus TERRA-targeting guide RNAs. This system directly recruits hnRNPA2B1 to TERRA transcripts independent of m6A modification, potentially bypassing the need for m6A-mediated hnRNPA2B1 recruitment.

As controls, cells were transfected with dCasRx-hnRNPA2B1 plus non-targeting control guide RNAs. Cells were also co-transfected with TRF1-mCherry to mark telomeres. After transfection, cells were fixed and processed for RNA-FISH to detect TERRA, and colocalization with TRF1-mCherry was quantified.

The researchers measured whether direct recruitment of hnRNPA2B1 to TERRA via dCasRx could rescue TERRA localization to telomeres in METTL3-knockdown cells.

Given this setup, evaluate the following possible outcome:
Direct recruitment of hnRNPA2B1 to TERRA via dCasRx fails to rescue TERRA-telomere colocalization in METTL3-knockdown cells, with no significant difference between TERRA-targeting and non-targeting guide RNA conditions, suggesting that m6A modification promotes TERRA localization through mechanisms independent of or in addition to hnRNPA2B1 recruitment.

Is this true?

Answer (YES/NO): NO